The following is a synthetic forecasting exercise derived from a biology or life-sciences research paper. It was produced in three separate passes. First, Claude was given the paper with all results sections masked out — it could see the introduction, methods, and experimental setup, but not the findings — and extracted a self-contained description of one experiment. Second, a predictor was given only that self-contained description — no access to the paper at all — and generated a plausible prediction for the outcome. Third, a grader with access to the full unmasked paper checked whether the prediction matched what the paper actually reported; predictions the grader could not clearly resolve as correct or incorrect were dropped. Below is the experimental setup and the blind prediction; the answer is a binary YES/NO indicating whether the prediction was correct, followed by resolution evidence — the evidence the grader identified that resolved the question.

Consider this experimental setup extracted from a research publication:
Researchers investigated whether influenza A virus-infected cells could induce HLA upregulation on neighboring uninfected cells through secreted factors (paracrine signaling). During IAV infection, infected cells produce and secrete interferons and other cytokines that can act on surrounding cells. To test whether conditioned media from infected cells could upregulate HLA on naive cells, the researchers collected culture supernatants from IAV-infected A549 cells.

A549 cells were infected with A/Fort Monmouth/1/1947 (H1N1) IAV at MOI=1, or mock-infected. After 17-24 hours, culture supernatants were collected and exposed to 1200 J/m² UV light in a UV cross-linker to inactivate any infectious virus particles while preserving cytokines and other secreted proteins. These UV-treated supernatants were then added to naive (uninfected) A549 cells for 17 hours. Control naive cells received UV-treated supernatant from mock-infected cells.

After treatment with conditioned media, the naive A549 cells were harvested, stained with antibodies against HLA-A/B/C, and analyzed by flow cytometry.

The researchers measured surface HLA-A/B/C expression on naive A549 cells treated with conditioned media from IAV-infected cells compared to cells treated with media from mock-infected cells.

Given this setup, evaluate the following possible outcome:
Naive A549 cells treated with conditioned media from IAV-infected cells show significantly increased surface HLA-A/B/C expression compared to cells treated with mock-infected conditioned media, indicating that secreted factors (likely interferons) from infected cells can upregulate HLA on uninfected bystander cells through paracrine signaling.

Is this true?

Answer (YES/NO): YES